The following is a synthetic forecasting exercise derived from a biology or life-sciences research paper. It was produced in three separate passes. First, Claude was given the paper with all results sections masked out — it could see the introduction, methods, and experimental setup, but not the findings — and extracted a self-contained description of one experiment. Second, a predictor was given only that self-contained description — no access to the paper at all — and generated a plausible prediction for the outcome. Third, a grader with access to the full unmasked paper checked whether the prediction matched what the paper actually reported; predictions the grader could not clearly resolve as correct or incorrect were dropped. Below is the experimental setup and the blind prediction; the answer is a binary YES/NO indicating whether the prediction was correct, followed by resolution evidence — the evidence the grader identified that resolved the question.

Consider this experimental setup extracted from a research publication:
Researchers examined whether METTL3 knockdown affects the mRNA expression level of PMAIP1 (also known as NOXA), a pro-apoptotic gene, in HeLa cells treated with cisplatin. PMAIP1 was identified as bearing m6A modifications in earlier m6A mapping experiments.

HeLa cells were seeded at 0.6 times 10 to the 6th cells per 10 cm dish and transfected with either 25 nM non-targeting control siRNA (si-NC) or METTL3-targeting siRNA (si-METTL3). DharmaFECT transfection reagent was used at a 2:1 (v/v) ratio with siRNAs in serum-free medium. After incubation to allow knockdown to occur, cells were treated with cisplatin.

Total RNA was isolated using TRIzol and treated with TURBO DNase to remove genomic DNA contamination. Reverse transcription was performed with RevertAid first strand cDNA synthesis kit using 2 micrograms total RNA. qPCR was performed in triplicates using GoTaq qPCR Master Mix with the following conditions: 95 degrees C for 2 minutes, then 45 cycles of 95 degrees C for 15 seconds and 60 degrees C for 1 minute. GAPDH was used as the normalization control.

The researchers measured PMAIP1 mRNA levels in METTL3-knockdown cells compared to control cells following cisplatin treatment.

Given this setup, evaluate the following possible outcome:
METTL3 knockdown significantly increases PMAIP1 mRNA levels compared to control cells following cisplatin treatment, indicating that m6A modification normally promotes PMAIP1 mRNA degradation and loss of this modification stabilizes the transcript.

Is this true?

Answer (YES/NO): NO